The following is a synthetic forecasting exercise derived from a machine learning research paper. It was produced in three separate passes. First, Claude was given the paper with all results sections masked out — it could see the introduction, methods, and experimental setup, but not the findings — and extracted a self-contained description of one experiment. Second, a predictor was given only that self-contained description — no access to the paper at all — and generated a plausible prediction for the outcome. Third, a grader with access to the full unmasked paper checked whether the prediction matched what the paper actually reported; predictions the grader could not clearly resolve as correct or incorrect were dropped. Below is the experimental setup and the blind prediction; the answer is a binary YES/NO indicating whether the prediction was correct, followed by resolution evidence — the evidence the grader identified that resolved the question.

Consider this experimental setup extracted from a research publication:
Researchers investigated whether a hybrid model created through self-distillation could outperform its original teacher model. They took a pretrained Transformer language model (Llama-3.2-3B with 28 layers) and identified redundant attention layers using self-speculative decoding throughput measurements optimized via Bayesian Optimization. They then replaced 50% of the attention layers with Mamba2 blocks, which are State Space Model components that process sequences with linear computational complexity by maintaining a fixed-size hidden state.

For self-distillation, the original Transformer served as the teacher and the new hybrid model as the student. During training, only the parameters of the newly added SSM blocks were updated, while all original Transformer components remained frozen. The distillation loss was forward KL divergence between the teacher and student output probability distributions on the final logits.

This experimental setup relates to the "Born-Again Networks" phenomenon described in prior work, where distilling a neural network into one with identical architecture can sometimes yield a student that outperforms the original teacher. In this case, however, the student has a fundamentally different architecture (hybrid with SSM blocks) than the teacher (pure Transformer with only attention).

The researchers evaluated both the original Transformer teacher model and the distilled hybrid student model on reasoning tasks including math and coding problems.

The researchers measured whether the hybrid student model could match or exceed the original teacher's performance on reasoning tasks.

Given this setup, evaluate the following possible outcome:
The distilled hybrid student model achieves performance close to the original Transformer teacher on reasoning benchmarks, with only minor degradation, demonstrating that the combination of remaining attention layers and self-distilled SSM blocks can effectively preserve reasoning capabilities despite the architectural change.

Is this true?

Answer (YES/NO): NO